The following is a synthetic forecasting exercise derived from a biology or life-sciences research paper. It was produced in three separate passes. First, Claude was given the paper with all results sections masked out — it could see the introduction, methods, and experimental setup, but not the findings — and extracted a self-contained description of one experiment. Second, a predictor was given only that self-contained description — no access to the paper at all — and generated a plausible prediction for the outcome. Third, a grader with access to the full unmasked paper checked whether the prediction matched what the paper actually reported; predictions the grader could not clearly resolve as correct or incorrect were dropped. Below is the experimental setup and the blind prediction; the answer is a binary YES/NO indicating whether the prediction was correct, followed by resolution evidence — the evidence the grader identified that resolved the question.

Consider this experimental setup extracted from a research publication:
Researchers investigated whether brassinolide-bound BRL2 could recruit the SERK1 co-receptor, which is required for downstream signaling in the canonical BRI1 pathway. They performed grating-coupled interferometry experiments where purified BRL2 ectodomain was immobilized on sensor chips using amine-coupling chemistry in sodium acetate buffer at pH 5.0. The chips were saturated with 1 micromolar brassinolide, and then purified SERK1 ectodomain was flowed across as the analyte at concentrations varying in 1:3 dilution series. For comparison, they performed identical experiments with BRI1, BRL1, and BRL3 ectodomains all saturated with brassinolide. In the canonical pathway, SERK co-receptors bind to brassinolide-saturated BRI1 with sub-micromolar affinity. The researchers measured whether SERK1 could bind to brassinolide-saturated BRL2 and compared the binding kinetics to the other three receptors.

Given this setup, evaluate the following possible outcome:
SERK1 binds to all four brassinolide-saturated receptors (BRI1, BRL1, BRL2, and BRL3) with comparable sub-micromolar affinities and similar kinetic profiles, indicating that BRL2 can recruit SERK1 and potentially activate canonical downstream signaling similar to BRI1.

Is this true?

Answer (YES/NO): NO